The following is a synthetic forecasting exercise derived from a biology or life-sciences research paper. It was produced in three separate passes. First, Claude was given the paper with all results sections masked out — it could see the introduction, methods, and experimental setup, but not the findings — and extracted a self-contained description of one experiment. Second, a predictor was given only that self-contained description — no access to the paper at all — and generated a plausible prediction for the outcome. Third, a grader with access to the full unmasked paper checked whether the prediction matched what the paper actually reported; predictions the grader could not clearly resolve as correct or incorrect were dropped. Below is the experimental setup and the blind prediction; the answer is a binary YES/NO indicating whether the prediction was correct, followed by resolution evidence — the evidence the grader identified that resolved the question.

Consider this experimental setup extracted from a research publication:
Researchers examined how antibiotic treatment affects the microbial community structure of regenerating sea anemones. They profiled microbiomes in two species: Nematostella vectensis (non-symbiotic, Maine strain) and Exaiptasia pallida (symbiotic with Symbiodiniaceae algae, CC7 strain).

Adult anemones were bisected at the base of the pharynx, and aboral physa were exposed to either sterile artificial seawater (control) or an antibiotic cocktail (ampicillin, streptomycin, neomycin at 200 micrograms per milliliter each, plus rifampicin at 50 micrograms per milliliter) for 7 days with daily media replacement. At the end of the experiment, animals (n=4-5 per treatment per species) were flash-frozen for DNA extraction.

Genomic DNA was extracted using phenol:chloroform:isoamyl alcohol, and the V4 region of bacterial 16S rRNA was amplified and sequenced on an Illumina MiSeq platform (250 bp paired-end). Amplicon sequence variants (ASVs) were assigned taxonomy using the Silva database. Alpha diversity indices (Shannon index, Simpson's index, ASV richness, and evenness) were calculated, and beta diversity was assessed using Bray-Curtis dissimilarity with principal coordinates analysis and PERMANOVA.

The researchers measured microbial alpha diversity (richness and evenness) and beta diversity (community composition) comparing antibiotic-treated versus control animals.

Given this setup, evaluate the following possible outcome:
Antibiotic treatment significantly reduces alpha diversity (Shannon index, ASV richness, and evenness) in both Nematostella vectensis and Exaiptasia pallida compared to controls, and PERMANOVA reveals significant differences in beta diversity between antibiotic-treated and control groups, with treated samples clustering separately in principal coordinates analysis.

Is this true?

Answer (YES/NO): NO